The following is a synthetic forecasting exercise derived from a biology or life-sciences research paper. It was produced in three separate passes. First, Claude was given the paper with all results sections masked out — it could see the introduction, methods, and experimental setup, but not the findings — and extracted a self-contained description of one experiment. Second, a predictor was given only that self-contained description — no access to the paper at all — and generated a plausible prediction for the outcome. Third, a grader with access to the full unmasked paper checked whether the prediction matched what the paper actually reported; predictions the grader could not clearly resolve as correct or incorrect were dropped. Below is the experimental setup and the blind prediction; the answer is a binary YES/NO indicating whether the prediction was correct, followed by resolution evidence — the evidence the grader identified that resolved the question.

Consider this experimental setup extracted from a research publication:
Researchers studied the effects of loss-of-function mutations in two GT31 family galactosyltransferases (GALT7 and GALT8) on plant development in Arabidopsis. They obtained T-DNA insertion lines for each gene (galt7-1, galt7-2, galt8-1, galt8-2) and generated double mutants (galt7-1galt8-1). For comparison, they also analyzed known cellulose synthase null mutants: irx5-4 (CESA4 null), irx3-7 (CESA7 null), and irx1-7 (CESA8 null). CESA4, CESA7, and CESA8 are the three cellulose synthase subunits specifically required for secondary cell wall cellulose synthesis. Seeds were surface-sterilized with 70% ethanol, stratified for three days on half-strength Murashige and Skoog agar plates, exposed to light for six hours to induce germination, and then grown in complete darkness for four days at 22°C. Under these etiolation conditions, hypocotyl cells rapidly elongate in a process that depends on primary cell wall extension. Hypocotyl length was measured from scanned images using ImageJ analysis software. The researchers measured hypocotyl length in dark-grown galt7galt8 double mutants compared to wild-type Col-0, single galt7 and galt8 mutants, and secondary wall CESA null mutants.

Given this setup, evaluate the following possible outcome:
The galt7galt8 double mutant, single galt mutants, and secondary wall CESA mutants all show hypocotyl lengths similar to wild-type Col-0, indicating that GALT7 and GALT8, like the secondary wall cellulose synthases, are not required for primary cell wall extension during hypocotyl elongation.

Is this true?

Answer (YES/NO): NO